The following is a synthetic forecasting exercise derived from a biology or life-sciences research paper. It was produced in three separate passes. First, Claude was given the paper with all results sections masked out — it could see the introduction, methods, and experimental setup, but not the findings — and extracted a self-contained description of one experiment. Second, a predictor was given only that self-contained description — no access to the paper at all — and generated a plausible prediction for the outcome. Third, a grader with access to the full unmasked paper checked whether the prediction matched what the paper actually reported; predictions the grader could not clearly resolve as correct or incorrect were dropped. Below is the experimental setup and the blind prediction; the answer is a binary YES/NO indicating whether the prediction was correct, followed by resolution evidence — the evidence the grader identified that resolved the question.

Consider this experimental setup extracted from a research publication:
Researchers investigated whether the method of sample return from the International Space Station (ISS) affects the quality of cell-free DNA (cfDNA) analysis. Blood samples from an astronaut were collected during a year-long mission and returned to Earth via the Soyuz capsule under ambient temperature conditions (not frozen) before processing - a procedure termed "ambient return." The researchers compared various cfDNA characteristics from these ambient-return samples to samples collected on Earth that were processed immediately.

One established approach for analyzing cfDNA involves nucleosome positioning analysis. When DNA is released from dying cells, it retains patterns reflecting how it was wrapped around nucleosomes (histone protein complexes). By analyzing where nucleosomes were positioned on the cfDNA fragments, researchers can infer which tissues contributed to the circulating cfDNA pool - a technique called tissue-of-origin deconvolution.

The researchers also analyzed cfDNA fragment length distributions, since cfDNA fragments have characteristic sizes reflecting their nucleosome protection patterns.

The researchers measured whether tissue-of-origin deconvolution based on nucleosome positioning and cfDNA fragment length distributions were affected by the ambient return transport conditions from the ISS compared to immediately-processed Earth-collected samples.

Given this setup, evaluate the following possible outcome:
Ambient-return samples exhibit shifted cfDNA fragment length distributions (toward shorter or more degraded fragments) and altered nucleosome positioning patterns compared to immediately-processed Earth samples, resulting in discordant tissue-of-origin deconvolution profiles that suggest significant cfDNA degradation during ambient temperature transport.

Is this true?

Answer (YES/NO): NO